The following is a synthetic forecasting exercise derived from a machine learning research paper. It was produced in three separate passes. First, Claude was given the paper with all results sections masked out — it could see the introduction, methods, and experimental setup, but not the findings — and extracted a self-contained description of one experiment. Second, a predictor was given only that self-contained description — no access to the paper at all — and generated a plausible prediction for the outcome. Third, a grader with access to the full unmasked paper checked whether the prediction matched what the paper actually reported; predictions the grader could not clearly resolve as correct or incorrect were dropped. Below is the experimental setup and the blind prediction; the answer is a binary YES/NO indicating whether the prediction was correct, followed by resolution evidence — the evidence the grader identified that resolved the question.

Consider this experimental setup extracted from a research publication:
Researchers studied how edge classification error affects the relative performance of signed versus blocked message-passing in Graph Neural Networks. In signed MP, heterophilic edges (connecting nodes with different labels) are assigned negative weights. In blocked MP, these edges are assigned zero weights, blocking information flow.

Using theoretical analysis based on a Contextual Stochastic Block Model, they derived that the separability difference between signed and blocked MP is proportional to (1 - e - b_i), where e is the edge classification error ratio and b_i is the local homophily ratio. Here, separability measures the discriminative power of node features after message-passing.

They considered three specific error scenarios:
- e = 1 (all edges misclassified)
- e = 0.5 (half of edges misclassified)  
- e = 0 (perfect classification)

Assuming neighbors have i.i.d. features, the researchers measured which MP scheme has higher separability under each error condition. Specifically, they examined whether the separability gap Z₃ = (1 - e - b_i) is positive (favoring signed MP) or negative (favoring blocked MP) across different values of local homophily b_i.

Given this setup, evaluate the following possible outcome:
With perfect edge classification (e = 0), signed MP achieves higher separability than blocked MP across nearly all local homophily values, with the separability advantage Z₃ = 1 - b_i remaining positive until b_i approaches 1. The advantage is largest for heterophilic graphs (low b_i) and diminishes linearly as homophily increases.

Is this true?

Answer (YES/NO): YES